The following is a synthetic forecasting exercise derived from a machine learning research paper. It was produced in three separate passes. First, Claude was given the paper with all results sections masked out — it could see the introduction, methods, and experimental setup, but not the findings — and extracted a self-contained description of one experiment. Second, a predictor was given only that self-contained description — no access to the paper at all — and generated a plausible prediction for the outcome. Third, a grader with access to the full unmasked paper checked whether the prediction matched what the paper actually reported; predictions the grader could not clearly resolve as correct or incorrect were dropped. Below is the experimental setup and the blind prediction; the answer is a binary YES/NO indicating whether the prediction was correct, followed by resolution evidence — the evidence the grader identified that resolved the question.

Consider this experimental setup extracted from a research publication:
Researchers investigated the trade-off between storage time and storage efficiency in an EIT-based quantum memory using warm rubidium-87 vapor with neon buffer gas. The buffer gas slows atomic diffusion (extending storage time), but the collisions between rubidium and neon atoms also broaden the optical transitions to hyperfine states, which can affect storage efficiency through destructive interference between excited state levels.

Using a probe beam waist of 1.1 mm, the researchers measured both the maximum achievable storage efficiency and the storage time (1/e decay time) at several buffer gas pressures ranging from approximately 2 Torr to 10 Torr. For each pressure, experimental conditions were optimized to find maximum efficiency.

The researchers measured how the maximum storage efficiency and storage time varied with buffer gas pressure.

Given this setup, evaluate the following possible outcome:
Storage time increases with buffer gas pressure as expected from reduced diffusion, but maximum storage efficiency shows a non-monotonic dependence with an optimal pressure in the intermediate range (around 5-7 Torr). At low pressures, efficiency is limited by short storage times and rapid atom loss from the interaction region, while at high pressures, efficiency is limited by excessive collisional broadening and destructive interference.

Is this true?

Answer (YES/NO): NO